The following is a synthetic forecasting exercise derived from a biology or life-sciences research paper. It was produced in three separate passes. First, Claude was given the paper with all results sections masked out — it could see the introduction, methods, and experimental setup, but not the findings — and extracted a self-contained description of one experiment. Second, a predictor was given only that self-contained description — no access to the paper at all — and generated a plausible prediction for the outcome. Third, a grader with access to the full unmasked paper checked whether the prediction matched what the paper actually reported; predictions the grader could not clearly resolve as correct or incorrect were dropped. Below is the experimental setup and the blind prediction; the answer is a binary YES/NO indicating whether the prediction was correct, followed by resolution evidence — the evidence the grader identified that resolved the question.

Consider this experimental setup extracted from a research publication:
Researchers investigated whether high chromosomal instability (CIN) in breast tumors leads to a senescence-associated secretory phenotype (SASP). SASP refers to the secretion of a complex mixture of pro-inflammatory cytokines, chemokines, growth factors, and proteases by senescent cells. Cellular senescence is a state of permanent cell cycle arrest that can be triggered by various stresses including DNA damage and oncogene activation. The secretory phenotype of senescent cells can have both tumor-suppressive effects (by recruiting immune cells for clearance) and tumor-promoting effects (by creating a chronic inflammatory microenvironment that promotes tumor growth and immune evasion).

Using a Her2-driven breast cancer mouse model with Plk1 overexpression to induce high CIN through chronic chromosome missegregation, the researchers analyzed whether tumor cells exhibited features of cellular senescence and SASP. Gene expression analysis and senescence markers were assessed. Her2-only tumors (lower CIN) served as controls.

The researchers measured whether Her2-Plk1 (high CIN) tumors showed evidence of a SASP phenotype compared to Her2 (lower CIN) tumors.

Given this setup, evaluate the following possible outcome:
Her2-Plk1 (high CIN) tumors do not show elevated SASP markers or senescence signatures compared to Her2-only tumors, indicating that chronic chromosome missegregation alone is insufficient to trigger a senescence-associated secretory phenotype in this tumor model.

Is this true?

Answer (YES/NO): NO